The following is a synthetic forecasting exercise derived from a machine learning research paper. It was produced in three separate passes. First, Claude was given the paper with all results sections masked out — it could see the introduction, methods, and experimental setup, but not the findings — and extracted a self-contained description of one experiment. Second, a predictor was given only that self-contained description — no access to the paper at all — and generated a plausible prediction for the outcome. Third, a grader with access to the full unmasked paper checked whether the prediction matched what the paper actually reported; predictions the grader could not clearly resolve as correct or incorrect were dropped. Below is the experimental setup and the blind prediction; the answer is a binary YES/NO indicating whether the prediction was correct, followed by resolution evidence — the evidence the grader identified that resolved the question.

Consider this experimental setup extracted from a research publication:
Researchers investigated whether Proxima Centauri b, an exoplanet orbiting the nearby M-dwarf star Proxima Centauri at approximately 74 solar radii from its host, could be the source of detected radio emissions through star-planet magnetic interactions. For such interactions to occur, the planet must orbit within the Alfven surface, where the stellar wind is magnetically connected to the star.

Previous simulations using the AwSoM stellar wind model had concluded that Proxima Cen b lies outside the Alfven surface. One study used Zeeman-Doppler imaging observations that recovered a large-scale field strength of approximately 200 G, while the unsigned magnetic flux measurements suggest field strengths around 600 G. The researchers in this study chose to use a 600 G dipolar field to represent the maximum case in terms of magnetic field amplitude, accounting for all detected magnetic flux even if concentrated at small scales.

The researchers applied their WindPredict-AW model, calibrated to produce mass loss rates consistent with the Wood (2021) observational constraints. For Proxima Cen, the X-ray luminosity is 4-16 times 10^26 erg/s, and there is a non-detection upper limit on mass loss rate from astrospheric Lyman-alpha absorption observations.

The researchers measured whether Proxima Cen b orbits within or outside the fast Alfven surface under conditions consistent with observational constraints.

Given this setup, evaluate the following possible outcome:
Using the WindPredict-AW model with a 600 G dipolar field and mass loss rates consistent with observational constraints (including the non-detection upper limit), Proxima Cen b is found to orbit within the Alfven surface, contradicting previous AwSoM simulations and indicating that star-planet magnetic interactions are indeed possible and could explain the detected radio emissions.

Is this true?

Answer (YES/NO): YES